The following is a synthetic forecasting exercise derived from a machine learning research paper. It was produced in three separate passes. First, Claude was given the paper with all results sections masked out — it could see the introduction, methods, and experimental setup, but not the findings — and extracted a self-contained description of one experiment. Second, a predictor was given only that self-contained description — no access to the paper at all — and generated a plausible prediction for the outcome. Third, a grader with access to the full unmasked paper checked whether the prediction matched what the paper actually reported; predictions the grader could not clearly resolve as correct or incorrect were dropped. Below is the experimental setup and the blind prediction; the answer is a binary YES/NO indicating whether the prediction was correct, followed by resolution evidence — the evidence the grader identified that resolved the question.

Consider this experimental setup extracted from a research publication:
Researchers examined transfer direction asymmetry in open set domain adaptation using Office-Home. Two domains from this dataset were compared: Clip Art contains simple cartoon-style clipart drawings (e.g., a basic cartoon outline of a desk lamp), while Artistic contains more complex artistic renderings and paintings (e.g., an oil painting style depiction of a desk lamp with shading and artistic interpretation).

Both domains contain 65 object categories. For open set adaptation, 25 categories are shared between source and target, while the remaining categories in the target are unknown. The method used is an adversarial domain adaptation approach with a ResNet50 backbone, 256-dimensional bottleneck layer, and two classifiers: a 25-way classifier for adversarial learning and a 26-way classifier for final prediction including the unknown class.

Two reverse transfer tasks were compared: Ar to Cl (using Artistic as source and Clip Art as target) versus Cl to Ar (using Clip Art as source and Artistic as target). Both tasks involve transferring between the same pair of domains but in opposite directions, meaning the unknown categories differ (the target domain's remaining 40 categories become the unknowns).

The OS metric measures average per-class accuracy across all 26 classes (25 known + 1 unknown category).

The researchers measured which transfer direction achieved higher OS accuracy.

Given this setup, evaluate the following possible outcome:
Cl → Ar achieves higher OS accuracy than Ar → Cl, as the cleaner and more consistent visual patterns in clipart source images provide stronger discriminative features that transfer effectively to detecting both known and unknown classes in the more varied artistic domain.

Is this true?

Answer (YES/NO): YES